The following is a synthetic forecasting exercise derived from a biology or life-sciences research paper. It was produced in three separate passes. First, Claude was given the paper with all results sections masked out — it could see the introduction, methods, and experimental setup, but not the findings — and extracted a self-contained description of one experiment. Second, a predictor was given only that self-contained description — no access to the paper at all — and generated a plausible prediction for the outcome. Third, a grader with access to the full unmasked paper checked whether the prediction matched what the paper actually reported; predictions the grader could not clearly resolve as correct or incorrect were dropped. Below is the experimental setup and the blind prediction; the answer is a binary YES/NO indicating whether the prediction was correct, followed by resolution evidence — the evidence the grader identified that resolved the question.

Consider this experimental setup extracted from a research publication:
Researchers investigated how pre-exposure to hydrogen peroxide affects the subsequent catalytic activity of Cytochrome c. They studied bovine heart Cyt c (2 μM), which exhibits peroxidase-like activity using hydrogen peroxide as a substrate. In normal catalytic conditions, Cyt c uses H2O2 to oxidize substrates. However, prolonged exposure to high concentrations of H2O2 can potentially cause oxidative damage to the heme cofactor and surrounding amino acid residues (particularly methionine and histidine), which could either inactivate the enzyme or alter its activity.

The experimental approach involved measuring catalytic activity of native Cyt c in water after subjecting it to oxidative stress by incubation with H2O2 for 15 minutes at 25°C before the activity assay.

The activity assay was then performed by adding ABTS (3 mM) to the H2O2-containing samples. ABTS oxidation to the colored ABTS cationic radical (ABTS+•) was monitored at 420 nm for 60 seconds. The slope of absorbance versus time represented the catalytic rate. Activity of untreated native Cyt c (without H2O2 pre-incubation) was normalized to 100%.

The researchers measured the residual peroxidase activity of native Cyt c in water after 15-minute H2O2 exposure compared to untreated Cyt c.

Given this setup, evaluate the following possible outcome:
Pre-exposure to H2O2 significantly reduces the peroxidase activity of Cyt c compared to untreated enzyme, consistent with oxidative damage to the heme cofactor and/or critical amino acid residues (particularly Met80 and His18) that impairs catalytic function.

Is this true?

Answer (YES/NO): YES